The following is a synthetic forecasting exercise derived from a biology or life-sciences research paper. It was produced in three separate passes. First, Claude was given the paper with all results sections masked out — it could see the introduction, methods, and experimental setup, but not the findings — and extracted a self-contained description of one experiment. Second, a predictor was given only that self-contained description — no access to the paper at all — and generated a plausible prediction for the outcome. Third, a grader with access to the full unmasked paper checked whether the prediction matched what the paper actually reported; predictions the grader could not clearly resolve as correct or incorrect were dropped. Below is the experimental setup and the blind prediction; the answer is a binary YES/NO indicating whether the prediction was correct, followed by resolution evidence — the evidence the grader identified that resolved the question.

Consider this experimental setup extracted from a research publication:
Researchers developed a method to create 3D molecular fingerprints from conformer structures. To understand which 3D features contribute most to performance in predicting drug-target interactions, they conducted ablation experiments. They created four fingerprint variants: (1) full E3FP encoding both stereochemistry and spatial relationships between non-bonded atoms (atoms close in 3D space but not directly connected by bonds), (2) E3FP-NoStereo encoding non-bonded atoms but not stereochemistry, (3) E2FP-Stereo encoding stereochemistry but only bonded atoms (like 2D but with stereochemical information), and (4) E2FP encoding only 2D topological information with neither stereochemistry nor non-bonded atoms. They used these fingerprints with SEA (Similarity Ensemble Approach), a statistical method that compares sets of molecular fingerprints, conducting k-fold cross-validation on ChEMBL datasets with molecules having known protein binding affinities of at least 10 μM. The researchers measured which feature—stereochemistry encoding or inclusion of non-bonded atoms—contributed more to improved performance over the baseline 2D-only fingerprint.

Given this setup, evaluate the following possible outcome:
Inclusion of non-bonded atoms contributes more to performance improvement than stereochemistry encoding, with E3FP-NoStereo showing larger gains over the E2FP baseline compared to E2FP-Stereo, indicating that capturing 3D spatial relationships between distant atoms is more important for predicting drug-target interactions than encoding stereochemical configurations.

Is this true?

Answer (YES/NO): YES